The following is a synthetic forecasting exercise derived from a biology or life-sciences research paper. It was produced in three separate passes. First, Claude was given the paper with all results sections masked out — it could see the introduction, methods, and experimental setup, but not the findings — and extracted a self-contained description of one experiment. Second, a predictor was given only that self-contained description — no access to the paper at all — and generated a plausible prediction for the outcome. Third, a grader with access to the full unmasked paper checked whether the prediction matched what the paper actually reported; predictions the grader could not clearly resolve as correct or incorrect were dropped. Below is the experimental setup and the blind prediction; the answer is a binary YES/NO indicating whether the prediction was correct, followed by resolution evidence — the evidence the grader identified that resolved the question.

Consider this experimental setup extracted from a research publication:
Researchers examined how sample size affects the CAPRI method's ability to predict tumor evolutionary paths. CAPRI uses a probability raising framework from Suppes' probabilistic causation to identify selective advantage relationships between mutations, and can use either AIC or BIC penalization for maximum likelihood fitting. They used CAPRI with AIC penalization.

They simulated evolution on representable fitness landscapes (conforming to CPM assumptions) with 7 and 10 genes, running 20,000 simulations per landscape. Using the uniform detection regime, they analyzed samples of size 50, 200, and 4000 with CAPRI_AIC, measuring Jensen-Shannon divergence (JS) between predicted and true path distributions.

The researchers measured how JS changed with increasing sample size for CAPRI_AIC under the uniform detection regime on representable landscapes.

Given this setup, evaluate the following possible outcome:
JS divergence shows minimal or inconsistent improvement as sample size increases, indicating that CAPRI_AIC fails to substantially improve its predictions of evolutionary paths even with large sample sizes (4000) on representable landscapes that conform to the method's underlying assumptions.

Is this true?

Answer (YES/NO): NO